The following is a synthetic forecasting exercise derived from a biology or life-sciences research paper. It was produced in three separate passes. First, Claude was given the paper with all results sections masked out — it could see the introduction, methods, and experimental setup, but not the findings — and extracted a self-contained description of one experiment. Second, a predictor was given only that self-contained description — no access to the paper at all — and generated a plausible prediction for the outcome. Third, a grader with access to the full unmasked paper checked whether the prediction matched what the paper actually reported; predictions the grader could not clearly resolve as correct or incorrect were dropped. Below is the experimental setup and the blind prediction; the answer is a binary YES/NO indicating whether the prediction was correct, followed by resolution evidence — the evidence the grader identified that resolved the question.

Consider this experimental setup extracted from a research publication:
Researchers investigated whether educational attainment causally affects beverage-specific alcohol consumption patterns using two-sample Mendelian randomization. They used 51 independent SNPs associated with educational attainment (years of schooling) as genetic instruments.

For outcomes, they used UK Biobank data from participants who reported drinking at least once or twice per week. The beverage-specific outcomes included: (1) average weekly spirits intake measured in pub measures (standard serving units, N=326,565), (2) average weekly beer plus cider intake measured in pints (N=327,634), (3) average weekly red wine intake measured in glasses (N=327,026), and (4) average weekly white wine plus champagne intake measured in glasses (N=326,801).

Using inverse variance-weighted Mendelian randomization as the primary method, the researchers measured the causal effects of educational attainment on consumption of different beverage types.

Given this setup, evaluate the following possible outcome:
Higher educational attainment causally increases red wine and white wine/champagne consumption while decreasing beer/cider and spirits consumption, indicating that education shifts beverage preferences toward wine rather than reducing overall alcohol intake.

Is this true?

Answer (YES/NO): YES